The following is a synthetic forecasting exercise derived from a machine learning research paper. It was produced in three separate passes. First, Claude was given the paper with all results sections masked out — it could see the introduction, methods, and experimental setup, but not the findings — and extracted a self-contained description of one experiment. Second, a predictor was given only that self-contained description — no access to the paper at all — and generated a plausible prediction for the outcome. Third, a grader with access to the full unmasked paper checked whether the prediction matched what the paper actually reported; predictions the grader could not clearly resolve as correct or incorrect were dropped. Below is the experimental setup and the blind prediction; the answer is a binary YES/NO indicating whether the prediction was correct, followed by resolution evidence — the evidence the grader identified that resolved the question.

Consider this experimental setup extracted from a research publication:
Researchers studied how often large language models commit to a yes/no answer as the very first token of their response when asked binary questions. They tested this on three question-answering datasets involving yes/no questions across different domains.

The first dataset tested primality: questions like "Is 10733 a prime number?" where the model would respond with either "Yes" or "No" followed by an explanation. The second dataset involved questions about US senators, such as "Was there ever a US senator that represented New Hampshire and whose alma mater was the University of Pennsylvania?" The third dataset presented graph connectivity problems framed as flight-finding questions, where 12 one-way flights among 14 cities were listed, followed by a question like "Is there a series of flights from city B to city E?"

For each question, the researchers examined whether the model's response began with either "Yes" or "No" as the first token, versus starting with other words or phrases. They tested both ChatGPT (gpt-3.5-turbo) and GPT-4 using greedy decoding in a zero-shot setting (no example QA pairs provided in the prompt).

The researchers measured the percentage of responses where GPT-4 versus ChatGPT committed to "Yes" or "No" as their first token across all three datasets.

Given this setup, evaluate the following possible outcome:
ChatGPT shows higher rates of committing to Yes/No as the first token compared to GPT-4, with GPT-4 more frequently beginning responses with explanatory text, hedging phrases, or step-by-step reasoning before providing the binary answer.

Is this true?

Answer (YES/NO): YES